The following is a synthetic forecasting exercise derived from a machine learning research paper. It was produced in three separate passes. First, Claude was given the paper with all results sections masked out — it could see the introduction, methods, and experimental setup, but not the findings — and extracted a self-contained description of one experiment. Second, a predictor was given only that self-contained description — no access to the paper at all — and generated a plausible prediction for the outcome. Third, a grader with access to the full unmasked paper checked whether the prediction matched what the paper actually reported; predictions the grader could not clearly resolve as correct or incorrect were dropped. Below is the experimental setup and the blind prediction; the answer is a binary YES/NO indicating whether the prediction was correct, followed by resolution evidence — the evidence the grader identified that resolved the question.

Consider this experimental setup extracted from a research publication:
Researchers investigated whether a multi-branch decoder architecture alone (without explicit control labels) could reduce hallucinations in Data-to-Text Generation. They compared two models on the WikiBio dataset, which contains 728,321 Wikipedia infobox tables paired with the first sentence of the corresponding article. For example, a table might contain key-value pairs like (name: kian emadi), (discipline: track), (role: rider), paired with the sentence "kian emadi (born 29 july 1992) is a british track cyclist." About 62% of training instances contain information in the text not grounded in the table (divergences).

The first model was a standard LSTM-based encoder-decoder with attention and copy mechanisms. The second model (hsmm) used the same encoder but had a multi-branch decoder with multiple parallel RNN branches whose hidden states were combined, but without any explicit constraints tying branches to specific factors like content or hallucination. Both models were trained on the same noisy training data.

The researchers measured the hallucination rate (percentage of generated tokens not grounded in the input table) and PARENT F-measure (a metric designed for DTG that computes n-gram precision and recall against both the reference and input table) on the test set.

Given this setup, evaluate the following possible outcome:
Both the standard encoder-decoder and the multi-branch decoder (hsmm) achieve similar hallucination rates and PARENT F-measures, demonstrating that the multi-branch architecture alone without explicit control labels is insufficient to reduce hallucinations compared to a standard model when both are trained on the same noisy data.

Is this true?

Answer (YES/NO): NO